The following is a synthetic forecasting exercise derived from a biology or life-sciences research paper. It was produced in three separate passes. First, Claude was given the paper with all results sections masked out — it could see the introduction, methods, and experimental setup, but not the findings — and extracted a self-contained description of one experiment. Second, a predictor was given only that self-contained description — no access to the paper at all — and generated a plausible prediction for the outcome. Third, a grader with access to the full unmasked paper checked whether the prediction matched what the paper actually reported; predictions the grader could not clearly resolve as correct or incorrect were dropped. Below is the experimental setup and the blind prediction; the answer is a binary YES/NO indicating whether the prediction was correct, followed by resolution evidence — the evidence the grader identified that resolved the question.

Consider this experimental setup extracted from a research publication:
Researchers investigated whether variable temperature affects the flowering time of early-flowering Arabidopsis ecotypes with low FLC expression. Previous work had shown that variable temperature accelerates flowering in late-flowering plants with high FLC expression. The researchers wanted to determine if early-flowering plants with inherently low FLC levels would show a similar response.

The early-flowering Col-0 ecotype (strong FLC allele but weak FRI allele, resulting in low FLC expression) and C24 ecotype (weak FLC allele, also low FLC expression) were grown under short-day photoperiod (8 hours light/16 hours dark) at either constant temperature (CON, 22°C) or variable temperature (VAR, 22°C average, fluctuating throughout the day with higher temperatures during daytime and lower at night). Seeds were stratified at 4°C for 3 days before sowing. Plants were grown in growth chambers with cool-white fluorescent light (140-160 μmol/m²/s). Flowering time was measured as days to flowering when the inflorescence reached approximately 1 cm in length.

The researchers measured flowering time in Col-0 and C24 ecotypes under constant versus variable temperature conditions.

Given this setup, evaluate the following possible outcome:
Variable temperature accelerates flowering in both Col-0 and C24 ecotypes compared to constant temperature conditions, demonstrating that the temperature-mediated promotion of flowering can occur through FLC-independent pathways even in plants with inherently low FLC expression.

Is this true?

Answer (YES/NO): YES